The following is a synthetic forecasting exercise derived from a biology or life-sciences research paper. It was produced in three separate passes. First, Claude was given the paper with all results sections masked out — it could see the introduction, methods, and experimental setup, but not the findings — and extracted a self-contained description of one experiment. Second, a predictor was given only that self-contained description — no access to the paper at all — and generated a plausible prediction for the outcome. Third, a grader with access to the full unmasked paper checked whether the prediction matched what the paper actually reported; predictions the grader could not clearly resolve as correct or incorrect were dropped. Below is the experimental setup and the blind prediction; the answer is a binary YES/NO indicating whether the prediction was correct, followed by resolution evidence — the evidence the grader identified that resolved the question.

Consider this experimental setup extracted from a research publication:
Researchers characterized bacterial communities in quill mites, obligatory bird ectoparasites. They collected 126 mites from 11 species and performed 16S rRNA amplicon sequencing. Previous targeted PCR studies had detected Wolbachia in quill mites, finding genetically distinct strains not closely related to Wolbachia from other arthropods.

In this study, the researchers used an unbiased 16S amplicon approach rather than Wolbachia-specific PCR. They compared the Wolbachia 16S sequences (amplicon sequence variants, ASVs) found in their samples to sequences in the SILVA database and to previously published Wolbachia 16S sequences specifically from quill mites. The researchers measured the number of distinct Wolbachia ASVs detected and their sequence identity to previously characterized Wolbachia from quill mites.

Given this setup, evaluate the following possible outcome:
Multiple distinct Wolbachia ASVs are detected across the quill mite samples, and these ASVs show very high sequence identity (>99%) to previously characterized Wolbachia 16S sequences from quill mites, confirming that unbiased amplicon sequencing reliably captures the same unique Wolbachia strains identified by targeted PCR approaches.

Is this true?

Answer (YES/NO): YES